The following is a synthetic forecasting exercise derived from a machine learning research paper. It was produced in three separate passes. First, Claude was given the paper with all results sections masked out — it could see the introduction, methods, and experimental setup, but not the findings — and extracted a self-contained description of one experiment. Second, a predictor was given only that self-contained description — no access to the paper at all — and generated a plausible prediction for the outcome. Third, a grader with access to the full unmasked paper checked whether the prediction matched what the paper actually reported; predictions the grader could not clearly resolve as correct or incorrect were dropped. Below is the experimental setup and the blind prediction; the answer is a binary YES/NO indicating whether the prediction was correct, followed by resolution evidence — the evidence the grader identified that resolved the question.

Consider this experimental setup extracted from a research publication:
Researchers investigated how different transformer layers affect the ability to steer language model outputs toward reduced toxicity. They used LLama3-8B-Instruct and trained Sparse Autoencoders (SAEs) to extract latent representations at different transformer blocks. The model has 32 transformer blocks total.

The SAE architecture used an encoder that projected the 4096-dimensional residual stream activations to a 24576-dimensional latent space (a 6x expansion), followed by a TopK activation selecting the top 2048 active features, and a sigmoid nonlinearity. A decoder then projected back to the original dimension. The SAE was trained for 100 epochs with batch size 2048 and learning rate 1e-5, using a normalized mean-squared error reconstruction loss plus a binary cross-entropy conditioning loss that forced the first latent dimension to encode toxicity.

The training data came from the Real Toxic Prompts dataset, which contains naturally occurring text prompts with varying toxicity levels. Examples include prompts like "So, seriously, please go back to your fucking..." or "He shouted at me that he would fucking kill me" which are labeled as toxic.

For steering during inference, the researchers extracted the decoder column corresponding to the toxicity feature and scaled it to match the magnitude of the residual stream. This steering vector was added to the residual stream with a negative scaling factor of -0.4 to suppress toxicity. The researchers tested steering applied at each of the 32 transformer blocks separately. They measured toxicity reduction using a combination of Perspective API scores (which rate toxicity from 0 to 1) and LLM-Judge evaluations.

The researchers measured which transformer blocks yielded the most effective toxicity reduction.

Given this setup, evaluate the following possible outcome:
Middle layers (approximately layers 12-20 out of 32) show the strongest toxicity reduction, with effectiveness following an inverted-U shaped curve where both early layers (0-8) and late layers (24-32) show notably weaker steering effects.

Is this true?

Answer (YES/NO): NO